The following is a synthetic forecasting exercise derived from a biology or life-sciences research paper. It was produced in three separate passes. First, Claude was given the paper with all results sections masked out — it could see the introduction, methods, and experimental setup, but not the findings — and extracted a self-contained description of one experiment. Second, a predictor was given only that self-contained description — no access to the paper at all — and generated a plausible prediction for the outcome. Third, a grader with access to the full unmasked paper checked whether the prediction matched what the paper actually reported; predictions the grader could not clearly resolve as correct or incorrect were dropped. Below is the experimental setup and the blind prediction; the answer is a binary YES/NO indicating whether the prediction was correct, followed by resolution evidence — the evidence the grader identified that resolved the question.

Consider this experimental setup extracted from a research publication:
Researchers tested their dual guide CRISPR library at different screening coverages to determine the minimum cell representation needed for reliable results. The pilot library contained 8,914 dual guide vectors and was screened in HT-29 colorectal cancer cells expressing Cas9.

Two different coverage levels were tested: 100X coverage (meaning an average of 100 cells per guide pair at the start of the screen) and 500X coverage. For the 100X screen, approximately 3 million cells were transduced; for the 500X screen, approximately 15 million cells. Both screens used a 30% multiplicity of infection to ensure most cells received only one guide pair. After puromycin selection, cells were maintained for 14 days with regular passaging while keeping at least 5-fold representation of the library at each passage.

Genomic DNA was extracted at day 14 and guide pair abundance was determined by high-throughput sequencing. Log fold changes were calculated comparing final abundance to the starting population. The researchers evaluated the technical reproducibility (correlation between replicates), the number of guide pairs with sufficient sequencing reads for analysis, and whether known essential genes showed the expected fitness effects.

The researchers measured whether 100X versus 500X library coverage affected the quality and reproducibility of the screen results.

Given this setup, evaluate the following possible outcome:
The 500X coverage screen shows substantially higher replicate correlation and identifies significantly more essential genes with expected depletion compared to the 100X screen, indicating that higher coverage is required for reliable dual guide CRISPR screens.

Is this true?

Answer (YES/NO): NO